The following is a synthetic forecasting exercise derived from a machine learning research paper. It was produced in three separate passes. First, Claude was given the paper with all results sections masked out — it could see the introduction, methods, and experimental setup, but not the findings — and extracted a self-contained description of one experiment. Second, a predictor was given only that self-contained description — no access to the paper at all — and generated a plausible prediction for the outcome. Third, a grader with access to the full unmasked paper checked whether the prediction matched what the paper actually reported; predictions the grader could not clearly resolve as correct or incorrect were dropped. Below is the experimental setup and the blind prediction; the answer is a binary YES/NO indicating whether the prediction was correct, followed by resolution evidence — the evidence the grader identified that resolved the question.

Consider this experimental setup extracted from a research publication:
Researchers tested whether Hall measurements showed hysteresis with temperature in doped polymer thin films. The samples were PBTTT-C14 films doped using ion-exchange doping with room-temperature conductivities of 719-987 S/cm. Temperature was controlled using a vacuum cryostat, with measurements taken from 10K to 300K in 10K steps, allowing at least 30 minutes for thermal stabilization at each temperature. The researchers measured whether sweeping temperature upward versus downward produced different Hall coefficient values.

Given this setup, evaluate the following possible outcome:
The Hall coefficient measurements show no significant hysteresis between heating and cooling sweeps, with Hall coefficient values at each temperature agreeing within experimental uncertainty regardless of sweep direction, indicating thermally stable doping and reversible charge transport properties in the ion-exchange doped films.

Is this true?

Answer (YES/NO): YES